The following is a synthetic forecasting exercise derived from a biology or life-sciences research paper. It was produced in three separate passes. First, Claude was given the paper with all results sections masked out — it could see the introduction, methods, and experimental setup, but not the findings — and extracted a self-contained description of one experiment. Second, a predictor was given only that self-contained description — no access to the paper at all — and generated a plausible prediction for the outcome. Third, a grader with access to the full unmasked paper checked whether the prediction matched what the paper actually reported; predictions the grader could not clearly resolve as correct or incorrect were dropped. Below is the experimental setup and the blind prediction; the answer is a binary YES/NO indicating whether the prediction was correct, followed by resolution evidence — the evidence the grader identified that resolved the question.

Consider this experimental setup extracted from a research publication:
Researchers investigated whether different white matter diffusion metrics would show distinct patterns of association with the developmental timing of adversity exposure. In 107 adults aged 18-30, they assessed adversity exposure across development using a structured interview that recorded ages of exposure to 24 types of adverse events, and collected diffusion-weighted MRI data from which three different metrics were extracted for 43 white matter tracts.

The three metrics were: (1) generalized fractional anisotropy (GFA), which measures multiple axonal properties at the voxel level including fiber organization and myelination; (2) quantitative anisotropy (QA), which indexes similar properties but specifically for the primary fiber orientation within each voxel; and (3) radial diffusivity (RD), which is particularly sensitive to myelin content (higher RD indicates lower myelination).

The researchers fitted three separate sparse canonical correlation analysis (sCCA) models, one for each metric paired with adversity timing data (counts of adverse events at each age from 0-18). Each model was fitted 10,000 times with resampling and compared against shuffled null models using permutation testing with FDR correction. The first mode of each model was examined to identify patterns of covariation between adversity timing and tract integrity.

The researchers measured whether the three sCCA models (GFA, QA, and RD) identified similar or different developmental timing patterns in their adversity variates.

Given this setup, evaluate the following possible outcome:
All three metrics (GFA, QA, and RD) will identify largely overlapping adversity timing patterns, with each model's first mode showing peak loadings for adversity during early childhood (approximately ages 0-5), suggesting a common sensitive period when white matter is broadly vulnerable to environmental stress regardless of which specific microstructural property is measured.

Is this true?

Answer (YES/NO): NO